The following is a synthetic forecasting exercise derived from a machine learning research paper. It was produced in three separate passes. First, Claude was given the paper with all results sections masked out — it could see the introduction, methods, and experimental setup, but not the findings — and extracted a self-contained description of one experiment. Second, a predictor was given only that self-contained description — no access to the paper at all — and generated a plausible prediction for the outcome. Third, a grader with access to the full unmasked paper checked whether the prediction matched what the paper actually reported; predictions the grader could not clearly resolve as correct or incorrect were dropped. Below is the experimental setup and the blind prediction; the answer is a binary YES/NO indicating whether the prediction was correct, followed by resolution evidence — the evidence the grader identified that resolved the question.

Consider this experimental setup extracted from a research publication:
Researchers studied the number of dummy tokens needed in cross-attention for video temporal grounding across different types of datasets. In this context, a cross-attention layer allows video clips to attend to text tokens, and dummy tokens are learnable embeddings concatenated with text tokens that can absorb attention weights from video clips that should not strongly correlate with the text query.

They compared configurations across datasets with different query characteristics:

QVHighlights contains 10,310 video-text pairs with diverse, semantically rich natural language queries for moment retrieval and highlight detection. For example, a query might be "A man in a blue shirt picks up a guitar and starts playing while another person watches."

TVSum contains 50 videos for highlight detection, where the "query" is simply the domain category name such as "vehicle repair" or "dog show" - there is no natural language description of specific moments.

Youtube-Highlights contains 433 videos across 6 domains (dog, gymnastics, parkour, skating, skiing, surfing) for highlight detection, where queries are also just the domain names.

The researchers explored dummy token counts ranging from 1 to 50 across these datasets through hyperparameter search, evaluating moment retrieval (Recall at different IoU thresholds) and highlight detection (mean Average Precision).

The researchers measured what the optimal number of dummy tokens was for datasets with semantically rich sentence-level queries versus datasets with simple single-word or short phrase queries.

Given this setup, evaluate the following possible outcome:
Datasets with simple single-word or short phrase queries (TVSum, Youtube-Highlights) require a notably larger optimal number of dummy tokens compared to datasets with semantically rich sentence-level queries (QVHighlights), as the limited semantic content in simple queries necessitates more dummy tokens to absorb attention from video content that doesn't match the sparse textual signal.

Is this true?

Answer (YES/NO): NO